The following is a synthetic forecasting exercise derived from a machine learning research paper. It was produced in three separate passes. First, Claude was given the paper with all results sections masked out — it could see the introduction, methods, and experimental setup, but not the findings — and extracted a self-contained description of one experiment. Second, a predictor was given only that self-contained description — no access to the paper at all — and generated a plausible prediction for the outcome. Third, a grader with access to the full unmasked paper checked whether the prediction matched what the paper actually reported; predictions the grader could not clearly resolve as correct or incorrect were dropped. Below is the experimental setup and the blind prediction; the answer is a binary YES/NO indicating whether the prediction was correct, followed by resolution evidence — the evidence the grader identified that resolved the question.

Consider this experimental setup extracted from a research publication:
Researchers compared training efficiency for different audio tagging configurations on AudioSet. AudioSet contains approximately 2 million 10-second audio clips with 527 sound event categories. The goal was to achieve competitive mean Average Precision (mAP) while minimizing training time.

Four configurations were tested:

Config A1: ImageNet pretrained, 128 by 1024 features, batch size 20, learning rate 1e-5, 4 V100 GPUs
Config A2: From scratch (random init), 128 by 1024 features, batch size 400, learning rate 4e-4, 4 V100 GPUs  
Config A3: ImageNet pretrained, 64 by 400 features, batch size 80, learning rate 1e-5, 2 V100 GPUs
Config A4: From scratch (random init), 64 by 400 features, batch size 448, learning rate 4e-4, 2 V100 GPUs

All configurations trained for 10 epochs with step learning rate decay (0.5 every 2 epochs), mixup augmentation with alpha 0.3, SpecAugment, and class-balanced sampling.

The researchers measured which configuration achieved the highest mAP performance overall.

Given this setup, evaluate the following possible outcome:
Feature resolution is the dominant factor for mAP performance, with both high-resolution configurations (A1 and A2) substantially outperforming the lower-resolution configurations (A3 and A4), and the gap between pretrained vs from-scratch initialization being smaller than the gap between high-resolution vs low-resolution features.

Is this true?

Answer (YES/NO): NO